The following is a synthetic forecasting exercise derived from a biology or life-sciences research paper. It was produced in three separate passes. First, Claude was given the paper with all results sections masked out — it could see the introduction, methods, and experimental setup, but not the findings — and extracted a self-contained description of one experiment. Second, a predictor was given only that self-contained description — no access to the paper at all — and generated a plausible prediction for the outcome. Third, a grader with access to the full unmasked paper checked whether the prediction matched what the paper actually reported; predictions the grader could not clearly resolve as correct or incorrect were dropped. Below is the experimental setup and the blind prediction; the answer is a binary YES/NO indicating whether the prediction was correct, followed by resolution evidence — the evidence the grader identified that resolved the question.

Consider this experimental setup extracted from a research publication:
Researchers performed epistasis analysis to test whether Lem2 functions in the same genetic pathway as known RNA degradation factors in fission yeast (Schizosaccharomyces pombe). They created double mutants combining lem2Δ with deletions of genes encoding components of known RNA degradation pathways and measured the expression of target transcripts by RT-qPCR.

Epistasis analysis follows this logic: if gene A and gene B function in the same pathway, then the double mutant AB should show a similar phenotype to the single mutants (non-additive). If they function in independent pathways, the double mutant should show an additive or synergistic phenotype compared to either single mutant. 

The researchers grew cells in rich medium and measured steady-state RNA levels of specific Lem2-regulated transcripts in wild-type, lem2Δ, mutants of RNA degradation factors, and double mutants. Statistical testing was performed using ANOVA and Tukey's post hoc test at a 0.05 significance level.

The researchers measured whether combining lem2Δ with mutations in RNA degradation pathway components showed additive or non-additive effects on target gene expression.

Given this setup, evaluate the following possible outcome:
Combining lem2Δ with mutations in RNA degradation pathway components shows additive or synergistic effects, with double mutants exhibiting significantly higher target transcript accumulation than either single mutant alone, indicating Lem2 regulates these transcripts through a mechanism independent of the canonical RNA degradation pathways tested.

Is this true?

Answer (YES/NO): NO